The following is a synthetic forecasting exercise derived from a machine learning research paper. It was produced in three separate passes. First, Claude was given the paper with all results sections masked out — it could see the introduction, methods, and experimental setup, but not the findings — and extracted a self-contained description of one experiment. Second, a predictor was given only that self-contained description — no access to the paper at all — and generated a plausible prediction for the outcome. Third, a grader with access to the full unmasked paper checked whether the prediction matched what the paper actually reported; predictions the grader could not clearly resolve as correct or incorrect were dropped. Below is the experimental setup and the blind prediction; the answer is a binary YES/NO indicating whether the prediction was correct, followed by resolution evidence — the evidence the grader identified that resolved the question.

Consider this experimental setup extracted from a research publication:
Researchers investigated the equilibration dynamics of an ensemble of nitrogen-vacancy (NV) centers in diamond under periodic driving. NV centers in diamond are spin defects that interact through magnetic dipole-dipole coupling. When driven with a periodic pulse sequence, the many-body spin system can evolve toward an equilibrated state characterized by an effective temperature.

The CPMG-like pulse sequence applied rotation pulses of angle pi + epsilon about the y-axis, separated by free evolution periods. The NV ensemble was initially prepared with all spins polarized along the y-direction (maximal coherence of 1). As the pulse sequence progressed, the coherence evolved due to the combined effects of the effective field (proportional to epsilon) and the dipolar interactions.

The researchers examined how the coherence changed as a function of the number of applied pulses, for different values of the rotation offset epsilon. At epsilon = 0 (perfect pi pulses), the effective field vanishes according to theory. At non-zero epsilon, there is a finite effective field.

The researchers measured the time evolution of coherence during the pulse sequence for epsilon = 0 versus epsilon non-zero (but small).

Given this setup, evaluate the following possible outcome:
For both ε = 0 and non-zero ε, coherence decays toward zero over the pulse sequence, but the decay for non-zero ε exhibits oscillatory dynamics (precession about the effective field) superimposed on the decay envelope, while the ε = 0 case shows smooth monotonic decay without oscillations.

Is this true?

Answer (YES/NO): NO